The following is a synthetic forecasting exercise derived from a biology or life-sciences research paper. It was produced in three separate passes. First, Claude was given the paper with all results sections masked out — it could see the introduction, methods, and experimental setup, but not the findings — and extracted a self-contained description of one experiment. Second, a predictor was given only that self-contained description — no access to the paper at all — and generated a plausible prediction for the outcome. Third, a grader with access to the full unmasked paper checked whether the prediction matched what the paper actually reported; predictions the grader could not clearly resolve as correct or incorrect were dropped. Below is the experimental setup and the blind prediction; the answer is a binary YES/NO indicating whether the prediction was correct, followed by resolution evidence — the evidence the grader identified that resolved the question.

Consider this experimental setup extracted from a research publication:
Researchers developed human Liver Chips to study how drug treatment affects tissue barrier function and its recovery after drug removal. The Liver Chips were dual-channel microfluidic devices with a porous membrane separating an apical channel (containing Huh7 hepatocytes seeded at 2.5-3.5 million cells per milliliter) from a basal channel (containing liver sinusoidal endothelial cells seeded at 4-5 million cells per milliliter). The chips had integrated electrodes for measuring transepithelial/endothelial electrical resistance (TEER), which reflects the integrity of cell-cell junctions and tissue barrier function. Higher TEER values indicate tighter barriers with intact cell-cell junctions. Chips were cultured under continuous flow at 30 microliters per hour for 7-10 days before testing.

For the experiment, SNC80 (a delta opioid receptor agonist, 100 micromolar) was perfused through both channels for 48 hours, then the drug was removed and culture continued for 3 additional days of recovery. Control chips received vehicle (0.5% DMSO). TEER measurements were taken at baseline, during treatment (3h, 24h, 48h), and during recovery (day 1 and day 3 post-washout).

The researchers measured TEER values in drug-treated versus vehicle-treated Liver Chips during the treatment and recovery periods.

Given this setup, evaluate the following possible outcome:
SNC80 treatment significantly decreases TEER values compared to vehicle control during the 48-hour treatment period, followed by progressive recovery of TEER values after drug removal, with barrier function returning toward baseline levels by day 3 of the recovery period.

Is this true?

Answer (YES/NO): NO